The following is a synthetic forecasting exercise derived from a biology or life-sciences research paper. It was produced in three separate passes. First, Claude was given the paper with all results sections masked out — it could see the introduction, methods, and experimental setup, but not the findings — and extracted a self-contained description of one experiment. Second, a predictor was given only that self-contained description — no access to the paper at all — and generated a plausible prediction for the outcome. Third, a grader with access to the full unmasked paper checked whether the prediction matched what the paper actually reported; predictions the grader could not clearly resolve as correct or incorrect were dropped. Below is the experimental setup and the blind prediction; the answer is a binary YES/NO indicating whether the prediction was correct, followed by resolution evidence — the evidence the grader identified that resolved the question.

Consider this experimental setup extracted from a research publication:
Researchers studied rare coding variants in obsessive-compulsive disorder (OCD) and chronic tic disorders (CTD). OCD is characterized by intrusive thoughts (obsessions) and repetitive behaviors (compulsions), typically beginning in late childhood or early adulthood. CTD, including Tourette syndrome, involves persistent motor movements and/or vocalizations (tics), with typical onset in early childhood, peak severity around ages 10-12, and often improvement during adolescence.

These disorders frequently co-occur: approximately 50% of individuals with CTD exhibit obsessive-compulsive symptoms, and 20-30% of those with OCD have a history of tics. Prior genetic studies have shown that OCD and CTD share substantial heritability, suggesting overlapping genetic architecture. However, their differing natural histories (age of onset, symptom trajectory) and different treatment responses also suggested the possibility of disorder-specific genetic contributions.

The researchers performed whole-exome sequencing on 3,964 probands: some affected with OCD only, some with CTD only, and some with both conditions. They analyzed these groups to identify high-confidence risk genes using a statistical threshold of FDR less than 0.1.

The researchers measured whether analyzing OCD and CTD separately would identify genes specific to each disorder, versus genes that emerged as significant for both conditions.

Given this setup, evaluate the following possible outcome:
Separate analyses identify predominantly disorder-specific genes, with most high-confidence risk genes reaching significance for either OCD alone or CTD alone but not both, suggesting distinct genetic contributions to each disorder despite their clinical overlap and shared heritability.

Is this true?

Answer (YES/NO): NO